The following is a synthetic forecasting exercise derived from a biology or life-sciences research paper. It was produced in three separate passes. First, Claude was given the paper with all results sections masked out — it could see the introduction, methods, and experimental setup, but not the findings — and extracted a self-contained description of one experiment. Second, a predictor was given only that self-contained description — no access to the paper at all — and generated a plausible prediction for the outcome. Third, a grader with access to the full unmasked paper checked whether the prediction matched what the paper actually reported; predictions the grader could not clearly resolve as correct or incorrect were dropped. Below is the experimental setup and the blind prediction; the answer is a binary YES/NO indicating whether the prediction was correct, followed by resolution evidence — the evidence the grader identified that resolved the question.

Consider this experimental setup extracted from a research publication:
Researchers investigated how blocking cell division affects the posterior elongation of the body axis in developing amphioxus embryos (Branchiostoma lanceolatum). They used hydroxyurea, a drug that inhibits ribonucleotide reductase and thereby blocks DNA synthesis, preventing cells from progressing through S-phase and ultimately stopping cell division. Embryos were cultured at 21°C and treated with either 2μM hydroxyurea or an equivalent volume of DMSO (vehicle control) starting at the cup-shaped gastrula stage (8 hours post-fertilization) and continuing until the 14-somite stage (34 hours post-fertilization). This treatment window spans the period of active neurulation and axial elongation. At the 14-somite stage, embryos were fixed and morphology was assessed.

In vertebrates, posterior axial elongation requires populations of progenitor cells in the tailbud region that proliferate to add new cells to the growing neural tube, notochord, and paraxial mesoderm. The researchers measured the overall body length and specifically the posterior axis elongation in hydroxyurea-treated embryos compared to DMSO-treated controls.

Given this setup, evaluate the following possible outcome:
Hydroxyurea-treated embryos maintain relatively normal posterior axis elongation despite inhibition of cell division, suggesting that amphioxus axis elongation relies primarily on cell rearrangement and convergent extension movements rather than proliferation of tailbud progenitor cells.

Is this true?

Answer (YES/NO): NO